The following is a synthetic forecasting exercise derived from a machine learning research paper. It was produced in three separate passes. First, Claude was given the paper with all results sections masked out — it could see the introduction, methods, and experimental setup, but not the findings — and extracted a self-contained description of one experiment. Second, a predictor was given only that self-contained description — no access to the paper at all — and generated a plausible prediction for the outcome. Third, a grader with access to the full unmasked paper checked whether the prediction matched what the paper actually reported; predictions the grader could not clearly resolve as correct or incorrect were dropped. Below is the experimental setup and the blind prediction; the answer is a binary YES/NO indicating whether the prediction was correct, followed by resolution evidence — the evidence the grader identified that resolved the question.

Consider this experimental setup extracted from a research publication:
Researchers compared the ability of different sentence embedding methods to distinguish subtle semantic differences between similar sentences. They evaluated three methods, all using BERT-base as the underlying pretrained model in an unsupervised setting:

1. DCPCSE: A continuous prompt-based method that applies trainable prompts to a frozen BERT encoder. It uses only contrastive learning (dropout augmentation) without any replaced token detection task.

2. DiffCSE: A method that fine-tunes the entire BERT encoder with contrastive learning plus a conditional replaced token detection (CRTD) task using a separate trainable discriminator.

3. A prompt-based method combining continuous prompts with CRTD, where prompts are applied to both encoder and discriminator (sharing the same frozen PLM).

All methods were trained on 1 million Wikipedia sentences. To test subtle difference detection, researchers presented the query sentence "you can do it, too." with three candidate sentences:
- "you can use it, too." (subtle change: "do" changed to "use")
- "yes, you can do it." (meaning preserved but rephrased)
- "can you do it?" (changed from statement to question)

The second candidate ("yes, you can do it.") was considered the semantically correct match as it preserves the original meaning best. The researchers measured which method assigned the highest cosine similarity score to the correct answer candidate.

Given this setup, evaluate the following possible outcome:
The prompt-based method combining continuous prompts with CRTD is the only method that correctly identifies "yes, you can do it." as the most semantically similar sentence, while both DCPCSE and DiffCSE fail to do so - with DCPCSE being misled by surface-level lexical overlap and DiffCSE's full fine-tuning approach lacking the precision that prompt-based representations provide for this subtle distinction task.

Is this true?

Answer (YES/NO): NO